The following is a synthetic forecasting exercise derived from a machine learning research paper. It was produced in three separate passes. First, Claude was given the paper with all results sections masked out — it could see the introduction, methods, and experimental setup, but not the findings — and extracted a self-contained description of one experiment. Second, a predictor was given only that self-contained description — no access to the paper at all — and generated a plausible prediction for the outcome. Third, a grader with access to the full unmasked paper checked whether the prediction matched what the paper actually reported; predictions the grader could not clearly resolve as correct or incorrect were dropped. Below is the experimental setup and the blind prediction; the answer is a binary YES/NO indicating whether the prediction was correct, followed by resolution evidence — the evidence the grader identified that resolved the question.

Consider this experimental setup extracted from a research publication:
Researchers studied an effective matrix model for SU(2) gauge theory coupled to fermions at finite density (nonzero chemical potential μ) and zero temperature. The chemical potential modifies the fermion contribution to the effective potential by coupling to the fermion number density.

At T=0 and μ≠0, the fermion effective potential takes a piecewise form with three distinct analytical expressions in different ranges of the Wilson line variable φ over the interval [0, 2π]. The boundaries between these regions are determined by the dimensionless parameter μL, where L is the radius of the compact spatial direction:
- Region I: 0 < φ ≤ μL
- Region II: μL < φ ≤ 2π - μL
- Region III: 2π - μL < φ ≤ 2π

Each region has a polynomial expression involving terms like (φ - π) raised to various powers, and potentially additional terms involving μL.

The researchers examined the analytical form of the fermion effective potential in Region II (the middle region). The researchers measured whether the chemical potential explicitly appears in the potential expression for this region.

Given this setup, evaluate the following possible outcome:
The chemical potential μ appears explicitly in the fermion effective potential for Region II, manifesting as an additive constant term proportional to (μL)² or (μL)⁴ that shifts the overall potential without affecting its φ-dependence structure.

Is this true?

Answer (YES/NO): NO